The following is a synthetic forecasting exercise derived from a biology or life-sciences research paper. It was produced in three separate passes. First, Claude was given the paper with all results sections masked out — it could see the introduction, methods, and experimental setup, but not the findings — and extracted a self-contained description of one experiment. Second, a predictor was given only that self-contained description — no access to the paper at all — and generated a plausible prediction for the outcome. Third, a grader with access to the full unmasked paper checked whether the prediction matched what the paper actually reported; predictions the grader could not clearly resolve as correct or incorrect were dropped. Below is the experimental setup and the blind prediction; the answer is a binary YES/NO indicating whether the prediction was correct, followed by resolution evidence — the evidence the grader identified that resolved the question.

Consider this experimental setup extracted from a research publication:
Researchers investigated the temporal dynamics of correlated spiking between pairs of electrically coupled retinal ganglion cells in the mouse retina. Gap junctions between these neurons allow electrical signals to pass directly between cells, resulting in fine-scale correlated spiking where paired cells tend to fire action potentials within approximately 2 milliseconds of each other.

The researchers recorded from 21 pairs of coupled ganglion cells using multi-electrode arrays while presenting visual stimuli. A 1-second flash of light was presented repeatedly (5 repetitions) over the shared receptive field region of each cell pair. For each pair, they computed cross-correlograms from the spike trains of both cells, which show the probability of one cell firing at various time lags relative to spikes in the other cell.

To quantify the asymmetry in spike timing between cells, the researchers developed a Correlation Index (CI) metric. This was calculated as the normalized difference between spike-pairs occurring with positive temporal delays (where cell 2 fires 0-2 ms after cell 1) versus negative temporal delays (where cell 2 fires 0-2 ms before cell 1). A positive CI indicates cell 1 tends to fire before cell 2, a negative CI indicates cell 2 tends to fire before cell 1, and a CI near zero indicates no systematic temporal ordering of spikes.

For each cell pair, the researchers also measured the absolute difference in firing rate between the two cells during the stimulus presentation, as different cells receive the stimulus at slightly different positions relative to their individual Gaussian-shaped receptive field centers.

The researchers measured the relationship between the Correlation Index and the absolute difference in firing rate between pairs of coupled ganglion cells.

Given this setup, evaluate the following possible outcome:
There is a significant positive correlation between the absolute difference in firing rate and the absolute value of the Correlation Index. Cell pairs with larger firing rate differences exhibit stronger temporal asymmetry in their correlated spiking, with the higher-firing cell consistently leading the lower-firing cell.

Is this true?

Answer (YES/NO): YES